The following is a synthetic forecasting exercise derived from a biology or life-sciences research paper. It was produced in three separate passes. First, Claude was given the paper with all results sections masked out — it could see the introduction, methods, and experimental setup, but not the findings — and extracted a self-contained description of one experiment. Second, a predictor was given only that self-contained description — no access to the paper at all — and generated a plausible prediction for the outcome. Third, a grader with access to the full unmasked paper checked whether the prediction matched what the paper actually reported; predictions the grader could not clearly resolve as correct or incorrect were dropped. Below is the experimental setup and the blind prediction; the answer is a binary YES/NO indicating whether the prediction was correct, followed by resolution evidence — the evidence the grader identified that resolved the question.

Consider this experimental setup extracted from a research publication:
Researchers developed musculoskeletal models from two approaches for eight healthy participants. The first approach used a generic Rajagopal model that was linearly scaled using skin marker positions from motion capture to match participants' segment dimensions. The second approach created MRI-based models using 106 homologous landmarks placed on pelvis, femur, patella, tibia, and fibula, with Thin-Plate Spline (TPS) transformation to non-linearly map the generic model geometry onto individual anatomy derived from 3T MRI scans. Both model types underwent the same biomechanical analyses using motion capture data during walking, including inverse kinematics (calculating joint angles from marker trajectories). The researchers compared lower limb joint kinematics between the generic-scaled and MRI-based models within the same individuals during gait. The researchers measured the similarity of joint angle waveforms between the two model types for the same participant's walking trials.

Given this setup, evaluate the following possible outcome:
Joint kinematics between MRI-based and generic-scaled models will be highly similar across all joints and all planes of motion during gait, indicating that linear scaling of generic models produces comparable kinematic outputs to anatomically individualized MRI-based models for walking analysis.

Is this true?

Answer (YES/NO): NO